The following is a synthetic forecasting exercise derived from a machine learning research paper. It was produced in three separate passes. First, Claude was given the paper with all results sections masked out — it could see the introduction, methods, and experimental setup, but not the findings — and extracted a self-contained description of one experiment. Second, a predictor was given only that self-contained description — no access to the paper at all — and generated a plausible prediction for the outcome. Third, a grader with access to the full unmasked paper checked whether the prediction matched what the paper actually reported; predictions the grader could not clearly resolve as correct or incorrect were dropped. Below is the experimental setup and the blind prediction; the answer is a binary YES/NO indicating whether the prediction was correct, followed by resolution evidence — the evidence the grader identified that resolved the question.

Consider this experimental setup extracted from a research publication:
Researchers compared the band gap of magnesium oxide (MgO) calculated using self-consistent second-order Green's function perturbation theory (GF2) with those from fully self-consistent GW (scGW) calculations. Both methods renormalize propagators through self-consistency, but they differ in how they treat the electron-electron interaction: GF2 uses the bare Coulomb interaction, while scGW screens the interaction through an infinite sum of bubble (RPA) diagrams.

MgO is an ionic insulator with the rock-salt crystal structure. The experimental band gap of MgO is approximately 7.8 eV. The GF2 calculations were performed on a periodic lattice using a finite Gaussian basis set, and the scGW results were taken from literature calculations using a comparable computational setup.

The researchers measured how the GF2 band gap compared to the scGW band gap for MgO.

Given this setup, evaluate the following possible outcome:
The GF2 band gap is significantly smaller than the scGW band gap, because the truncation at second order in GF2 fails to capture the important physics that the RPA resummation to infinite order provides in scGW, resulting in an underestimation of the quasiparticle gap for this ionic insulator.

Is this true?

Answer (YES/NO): NO